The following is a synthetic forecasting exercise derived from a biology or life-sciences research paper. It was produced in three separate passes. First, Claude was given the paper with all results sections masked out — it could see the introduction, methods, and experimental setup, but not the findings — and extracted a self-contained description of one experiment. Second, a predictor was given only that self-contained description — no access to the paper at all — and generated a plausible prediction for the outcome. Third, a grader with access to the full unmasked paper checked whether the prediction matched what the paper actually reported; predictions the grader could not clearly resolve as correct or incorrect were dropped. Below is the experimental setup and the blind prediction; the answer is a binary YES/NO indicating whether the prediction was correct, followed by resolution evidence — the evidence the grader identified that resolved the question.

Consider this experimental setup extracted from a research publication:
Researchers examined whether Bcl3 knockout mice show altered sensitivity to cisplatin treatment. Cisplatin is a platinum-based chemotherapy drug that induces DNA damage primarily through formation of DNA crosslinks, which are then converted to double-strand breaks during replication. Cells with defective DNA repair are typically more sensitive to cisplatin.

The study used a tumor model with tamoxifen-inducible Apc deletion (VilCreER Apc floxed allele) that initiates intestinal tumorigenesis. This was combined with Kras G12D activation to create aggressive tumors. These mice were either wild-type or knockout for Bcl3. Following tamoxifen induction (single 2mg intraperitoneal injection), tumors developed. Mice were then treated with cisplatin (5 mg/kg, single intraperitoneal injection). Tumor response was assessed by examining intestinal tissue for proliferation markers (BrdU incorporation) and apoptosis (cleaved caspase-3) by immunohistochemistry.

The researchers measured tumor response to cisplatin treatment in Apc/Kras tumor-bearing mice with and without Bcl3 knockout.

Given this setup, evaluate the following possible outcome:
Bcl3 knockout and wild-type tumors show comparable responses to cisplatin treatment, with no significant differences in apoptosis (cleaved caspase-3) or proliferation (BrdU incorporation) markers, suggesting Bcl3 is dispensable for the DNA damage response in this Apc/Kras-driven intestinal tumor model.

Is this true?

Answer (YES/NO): NO